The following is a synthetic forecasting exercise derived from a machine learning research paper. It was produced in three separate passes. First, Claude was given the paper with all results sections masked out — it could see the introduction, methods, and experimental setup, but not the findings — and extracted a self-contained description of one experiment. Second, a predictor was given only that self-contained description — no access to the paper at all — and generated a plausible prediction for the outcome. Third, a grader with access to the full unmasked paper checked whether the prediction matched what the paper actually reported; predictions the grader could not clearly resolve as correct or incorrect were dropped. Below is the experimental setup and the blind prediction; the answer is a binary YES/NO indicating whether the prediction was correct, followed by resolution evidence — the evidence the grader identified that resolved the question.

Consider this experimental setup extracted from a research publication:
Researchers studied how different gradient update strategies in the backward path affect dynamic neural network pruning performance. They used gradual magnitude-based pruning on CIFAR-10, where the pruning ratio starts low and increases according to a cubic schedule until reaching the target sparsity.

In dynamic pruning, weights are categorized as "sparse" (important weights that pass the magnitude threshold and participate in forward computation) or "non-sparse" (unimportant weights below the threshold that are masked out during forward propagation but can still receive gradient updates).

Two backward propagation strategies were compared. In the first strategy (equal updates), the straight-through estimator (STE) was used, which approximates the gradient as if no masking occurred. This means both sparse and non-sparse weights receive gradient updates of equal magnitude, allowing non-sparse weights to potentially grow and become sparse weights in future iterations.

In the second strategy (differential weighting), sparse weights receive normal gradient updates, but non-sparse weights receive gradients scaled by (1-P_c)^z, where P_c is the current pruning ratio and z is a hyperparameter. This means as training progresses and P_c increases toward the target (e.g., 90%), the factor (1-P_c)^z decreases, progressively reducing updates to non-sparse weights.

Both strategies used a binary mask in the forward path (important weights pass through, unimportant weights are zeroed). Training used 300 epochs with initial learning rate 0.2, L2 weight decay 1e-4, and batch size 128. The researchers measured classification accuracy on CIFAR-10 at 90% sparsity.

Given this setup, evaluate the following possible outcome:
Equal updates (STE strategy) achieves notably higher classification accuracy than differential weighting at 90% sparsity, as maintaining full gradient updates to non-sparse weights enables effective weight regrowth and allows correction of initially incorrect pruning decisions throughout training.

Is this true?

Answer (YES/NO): NO